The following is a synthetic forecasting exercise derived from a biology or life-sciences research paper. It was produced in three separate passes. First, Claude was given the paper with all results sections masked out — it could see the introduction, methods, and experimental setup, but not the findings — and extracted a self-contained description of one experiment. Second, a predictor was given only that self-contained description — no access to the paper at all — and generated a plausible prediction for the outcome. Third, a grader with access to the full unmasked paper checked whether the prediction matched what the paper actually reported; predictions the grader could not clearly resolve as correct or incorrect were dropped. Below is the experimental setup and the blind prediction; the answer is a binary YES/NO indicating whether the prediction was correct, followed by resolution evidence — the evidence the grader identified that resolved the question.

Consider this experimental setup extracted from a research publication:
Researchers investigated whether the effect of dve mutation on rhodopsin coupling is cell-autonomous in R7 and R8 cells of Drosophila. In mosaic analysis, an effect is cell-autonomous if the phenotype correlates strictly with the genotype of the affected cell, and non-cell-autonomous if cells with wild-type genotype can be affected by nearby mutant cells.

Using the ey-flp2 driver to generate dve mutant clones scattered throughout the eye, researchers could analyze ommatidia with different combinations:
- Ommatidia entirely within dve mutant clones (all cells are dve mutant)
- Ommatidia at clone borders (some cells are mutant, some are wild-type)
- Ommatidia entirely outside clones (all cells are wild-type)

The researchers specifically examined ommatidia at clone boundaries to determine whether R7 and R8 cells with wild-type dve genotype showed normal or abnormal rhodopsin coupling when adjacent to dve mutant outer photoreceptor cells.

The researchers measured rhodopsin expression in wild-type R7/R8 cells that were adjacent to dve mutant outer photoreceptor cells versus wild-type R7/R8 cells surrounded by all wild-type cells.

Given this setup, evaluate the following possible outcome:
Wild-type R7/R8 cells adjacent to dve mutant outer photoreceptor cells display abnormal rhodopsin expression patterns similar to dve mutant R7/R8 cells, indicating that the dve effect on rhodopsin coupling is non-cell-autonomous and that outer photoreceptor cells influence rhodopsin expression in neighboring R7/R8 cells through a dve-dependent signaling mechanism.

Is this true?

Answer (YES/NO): YES